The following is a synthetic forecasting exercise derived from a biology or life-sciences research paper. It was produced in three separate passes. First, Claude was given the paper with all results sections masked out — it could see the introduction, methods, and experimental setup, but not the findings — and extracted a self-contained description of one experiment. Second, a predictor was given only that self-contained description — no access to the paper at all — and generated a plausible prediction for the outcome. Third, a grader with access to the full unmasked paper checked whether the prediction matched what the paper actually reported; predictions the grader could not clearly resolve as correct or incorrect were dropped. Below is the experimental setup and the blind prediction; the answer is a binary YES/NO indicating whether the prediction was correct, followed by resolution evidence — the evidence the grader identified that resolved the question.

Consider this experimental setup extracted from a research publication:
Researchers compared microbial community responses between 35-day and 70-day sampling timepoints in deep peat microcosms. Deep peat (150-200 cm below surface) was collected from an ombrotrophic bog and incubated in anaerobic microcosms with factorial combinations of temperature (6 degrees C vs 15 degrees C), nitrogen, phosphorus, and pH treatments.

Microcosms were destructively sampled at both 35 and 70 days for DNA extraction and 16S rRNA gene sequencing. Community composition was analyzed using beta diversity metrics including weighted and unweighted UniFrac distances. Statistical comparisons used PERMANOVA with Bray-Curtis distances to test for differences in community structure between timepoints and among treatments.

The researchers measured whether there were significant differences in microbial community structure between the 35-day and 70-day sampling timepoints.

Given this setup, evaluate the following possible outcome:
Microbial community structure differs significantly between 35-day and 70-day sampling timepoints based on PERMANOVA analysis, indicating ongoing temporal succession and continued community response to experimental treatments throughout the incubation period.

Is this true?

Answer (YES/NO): NO